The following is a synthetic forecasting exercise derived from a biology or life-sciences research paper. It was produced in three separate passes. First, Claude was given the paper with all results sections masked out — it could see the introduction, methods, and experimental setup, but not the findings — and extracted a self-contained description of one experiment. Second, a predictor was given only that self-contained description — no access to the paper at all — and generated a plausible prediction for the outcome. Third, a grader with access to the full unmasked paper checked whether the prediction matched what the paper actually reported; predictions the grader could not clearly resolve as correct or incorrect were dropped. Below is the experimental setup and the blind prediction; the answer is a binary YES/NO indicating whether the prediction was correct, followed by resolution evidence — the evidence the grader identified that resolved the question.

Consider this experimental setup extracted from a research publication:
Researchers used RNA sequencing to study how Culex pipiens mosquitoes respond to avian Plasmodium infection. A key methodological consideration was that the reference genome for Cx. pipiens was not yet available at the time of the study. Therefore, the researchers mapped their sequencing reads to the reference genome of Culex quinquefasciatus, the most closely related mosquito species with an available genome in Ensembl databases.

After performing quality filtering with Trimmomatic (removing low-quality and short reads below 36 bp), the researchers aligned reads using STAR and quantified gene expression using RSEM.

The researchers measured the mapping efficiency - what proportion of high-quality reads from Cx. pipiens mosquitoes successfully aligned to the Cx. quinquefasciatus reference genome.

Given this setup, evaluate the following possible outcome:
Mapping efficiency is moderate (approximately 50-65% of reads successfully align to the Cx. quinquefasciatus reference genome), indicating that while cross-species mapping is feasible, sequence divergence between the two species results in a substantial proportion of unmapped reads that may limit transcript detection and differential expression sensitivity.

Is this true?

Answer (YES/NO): NO